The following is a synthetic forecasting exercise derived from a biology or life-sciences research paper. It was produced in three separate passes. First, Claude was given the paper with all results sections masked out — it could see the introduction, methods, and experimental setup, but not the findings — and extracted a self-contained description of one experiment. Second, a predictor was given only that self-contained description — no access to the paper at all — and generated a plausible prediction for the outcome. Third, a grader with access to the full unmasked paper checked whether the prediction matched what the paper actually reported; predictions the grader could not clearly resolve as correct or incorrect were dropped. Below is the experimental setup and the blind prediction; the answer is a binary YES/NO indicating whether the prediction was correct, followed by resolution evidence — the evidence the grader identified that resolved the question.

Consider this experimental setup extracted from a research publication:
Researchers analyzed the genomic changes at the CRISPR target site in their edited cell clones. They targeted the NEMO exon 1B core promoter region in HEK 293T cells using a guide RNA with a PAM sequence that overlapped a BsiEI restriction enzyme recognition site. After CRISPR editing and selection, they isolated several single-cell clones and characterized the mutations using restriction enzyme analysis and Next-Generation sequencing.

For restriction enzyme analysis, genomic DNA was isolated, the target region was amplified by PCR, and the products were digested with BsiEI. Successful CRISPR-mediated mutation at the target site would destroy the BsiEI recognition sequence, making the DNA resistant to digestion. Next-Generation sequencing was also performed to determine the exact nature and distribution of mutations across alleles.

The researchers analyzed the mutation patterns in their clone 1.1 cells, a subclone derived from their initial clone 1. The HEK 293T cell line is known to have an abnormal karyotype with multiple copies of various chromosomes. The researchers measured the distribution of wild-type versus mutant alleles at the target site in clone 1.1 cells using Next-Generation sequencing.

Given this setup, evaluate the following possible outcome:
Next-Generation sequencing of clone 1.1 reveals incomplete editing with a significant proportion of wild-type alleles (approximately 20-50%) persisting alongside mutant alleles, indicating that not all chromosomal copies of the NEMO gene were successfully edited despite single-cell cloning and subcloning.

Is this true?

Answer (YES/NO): NO